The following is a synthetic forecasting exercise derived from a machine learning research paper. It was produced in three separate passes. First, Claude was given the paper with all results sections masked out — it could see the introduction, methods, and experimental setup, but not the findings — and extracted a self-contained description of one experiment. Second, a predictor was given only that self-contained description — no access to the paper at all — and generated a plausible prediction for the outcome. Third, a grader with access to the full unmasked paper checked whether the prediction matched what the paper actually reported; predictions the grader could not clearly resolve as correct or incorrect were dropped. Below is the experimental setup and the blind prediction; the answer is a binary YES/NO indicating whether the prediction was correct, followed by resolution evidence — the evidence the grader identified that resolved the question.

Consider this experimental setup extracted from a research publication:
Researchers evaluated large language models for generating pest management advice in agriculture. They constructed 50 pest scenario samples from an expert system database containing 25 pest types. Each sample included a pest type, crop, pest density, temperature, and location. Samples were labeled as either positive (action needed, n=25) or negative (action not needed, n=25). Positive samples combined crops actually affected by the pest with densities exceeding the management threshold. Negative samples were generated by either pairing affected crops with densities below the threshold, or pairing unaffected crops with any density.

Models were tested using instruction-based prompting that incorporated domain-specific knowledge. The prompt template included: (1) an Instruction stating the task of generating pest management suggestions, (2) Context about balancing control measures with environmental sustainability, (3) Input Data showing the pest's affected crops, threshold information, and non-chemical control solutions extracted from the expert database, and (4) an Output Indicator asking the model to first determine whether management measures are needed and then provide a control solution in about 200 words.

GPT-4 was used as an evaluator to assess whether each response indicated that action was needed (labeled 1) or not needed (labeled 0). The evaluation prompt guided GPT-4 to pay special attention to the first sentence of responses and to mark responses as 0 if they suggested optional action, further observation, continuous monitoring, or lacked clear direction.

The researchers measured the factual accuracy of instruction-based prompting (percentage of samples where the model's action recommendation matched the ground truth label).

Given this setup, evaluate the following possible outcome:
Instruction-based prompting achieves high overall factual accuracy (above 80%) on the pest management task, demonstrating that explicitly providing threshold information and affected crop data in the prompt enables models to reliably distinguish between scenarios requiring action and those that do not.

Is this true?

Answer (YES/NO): NO